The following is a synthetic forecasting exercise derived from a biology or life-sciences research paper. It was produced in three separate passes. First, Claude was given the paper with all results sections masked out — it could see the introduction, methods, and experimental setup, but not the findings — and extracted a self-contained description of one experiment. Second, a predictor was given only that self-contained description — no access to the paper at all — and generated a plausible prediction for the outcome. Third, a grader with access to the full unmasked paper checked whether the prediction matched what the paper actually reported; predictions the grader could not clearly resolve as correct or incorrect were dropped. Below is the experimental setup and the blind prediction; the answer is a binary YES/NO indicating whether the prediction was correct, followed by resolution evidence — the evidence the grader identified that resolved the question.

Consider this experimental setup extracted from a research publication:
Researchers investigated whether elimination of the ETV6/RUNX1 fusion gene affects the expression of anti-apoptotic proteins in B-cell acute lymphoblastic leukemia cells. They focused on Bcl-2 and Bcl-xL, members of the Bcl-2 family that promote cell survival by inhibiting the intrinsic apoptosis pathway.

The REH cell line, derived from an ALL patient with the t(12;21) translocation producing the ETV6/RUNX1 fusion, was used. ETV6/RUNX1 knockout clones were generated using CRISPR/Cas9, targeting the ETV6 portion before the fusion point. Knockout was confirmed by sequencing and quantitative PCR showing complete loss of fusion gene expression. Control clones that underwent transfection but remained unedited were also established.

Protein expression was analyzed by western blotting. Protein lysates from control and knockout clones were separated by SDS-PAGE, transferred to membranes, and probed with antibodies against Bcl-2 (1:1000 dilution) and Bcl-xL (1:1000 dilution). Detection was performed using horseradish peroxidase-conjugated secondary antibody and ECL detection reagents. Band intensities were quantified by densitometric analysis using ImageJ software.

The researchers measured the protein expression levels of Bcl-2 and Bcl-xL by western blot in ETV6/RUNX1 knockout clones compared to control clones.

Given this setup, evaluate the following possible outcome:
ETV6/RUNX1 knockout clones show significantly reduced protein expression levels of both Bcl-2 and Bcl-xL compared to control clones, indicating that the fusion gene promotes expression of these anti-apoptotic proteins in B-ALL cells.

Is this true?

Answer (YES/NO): YES